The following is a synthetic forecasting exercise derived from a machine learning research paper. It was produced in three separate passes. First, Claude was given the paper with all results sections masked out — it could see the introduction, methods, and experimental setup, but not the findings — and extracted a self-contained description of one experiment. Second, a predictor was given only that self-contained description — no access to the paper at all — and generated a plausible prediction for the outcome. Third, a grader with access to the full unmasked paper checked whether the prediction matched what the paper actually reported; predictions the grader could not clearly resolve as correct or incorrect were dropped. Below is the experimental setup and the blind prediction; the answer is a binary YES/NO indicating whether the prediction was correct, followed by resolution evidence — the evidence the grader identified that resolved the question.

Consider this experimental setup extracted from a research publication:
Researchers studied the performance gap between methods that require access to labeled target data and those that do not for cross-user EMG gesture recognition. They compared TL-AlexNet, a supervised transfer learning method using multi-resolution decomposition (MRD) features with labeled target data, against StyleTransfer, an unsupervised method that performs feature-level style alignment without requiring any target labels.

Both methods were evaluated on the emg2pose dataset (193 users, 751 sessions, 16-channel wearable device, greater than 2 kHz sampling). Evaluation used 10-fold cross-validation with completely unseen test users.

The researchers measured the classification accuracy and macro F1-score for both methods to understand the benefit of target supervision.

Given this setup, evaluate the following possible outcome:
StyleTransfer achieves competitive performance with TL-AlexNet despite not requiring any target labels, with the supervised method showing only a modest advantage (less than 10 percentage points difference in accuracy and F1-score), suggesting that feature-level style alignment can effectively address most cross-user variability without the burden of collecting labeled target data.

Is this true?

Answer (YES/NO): YES